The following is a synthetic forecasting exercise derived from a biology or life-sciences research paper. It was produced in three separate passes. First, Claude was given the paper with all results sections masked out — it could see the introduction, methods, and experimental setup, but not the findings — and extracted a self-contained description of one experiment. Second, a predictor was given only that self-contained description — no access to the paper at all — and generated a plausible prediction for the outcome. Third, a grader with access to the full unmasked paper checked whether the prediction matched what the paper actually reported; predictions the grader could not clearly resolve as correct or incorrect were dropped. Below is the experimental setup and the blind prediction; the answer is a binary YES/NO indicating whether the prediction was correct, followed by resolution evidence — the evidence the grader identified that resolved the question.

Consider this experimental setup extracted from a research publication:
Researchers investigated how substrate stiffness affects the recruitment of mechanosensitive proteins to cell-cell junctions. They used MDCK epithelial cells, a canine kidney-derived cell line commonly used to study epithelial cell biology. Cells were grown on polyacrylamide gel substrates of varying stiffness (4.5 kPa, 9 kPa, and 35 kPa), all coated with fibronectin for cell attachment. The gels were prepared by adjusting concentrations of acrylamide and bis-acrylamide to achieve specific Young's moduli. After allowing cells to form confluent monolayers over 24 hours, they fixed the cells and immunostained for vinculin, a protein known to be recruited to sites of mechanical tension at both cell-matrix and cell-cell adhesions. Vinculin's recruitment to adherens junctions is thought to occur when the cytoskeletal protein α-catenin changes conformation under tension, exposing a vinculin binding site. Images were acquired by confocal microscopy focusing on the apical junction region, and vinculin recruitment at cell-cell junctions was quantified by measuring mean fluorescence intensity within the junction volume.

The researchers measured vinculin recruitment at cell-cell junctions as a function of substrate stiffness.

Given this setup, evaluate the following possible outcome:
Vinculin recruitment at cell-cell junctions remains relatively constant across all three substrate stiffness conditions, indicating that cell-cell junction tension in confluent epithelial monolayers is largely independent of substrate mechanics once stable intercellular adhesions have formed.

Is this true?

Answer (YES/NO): NO